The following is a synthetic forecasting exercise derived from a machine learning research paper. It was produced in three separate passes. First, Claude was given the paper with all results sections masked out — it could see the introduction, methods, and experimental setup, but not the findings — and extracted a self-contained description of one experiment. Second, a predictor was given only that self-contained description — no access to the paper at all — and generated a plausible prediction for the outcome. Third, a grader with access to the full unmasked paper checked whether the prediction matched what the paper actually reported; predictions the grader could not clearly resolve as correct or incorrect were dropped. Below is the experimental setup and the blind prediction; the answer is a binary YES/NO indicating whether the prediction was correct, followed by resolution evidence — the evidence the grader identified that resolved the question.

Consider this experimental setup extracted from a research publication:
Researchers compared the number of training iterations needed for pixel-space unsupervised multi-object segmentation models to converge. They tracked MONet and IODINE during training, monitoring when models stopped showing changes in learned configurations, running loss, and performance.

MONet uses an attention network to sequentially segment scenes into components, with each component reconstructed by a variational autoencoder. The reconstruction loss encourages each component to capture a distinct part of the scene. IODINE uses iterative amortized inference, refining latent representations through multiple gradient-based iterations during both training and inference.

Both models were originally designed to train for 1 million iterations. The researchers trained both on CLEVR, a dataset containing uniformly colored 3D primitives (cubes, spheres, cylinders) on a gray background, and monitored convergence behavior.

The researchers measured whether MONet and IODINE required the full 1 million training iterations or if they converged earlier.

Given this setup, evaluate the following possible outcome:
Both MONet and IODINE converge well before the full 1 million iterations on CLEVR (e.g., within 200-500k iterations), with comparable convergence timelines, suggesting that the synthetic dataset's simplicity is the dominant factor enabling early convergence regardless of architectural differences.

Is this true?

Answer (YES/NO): YES